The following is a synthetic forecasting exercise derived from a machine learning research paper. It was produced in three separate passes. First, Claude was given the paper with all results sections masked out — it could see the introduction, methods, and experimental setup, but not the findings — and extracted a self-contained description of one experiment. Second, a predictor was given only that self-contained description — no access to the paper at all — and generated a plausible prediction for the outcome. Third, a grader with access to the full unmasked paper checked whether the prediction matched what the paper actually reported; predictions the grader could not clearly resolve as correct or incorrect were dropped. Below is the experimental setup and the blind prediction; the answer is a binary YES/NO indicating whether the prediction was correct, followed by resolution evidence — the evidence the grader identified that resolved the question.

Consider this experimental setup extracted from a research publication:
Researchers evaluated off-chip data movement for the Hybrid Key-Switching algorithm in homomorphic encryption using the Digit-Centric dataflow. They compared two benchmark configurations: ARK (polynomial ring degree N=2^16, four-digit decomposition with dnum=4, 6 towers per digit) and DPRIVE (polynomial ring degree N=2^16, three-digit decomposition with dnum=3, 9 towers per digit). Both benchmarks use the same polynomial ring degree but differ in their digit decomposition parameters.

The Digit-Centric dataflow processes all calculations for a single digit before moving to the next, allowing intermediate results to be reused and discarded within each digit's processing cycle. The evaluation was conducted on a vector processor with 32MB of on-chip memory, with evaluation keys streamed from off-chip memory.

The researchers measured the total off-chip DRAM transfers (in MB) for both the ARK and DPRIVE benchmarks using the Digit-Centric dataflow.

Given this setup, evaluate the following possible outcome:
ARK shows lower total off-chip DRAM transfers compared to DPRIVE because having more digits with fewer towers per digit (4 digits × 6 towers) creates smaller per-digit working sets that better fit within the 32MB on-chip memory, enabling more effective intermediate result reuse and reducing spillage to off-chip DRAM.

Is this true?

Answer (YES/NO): NO